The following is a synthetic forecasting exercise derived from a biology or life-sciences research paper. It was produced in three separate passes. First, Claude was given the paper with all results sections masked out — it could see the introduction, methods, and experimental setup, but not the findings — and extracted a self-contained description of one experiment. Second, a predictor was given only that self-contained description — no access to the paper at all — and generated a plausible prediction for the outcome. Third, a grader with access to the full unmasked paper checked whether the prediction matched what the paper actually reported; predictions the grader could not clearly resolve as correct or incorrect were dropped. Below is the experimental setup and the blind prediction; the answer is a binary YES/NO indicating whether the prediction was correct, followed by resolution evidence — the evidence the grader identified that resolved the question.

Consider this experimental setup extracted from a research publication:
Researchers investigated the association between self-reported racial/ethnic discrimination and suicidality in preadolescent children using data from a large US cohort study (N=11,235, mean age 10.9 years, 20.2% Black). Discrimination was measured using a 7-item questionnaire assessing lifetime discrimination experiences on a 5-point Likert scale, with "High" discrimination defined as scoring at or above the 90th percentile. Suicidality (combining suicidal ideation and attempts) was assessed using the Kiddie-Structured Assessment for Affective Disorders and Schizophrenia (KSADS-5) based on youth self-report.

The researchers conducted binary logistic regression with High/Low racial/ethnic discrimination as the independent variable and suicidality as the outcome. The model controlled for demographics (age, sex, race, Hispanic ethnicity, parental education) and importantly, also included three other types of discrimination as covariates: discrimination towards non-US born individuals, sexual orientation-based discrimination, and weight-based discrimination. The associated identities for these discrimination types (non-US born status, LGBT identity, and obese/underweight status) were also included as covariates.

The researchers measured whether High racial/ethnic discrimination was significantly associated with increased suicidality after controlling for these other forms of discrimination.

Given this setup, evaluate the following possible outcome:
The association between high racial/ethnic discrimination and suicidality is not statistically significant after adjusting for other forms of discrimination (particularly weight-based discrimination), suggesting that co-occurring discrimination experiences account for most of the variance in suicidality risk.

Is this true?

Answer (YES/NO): NO